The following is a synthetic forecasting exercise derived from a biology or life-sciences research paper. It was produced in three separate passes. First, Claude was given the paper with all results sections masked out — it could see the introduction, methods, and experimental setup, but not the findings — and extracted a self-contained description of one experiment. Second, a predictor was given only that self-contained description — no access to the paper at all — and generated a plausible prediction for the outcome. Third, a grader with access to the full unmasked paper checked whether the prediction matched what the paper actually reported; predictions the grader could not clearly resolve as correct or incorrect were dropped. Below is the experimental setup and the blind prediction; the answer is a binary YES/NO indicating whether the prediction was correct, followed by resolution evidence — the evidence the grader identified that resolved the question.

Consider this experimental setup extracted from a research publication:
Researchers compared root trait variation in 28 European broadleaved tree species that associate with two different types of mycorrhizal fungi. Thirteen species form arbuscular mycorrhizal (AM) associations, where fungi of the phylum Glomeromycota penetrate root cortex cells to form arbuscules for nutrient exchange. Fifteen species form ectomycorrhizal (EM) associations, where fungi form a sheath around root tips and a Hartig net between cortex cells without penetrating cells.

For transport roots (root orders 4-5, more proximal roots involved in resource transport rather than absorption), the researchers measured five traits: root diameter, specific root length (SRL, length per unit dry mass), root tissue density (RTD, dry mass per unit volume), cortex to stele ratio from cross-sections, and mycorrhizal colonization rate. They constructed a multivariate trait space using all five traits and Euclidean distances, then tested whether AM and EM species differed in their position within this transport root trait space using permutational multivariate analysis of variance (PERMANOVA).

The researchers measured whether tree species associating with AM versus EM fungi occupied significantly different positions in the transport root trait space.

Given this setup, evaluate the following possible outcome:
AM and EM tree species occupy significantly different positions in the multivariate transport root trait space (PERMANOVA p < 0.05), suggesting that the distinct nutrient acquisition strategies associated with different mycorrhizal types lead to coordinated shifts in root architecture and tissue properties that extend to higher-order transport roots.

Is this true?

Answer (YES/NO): YES